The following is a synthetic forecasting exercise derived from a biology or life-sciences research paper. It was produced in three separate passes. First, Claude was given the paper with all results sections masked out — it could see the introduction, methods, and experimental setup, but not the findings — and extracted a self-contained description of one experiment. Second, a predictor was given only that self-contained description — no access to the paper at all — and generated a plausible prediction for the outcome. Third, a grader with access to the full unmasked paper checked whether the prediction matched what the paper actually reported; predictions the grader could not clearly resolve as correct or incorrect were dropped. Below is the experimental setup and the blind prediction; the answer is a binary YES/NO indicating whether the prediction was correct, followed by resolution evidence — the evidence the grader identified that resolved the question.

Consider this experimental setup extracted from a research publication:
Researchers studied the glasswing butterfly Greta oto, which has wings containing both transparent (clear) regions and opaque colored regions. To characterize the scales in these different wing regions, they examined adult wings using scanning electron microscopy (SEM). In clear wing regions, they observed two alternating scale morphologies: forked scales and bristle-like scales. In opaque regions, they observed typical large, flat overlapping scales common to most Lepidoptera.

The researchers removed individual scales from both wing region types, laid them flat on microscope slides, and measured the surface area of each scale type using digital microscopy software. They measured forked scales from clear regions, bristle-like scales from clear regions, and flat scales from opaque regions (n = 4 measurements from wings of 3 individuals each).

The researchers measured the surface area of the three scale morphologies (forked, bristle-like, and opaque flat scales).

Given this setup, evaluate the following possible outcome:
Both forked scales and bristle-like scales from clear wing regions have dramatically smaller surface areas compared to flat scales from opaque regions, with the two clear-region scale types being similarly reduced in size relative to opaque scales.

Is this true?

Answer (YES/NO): NO